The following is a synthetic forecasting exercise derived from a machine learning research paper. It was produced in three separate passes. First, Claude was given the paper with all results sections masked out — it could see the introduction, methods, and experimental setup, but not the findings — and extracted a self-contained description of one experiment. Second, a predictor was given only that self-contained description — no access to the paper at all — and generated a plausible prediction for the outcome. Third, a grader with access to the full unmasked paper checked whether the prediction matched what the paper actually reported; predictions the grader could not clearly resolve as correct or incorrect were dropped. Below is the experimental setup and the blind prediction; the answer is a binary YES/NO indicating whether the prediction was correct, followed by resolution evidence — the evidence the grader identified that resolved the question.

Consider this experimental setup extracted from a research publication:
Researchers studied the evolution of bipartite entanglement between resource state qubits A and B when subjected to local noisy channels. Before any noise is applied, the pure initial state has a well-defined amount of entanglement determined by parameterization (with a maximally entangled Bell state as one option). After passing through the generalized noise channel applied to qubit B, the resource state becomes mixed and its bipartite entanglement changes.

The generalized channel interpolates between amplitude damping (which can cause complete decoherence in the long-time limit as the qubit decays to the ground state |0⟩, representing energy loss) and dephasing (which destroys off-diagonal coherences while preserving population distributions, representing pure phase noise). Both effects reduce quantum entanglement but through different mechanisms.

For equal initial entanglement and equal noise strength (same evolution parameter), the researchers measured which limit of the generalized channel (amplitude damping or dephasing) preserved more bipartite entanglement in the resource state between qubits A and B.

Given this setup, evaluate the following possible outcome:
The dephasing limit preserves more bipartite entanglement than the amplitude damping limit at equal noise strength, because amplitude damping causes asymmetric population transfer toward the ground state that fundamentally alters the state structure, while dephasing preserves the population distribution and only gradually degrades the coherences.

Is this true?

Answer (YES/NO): NO